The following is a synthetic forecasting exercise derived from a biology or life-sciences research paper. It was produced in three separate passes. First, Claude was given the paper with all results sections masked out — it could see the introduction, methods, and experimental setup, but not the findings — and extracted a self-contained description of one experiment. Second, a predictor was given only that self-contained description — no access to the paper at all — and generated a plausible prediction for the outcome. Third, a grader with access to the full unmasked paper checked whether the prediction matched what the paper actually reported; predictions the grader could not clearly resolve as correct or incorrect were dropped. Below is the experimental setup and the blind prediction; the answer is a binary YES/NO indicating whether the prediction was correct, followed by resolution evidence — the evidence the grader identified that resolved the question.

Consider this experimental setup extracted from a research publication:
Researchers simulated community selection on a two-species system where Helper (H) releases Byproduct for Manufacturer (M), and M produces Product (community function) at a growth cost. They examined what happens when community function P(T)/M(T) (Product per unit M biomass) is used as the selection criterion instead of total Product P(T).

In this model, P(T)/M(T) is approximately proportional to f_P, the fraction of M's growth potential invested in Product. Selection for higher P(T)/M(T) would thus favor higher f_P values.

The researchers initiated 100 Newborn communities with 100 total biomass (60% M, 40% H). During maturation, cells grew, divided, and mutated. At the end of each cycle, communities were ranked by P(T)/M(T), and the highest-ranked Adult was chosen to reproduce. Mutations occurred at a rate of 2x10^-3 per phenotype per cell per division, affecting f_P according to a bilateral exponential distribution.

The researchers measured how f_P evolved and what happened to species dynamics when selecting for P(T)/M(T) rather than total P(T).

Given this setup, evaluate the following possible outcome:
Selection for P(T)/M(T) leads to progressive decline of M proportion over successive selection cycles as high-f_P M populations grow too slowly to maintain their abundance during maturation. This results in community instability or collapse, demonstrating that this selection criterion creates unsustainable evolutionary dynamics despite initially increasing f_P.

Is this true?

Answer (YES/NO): YES